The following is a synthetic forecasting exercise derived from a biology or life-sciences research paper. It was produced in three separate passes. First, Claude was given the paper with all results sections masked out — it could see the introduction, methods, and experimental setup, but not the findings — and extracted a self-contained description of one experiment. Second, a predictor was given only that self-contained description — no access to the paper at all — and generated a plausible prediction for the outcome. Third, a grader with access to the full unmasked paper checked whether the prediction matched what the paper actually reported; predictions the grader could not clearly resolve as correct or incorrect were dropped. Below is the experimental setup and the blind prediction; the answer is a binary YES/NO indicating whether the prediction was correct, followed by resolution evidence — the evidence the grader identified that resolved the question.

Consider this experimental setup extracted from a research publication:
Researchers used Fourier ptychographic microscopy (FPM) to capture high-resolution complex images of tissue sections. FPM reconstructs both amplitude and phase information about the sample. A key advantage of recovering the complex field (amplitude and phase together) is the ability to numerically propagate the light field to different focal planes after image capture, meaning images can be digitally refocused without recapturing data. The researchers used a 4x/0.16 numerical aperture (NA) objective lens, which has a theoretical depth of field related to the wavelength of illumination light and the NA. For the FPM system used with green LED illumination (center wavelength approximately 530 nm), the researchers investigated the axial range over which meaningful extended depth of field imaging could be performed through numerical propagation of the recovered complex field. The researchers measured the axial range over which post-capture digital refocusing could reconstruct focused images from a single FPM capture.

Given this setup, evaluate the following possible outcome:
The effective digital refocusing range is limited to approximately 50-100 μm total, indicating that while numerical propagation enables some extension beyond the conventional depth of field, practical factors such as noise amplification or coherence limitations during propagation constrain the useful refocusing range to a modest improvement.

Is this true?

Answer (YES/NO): NO